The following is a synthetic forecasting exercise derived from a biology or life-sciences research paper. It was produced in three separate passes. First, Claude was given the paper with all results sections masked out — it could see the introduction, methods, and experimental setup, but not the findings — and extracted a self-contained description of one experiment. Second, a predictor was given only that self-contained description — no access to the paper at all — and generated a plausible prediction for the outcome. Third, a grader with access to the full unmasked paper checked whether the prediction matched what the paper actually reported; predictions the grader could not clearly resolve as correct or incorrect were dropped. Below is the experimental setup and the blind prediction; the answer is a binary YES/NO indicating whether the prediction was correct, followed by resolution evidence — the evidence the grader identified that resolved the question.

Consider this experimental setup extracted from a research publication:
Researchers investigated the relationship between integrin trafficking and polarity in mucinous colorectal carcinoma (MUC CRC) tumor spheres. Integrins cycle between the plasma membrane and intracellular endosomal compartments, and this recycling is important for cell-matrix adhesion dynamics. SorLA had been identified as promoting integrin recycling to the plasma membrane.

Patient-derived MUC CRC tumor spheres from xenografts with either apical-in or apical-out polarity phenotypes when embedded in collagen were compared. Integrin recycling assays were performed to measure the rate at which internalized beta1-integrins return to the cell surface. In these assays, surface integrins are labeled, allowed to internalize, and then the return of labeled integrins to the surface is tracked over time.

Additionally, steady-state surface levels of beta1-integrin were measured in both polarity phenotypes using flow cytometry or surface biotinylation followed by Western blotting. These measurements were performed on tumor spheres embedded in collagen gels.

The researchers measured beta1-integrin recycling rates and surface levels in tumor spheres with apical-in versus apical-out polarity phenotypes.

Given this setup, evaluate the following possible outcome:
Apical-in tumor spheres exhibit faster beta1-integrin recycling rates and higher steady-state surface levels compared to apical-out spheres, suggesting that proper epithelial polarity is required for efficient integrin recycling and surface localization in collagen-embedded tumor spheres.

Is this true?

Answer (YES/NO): YES